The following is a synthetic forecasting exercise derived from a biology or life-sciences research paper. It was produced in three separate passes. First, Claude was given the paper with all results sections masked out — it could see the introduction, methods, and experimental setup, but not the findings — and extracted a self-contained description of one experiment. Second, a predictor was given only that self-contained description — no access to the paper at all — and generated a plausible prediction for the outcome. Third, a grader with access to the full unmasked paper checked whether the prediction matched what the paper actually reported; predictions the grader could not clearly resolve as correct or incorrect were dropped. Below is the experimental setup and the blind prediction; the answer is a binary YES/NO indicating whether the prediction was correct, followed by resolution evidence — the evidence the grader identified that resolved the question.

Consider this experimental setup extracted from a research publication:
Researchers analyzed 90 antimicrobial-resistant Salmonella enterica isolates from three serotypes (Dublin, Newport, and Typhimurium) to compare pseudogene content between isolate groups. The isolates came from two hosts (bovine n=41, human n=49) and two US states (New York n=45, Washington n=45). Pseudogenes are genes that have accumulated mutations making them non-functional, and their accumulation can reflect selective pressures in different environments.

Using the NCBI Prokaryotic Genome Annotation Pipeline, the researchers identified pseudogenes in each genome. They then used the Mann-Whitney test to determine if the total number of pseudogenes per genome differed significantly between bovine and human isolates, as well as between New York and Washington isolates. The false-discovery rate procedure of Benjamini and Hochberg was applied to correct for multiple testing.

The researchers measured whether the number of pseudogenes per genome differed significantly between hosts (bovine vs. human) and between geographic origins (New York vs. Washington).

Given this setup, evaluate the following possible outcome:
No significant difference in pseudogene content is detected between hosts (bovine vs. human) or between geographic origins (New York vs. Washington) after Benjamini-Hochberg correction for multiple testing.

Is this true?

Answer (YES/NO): NO